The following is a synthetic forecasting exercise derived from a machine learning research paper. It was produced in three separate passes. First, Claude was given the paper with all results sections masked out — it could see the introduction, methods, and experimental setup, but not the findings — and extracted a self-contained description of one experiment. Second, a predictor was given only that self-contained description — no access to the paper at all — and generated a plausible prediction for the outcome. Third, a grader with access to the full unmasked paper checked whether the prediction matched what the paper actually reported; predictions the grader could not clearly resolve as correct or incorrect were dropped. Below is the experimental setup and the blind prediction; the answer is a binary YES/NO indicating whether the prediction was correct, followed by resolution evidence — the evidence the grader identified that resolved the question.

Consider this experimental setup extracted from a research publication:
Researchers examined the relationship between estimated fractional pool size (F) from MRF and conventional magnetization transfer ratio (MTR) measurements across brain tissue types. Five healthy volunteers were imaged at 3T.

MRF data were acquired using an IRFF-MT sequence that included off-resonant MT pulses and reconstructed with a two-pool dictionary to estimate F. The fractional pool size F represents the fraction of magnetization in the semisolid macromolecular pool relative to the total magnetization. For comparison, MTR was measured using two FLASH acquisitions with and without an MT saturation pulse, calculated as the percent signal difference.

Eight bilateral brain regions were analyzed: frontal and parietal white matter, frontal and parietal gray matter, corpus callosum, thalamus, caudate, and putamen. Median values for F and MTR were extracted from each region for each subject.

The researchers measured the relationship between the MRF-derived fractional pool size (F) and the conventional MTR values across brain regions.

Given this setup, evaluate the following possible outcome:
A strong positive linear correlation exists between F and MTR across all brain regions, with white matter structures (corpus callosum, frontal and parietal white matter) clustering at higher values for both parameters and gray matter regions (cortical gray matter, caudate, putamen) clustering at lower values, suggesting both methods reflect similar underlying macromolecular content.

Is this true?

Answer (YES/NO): YES